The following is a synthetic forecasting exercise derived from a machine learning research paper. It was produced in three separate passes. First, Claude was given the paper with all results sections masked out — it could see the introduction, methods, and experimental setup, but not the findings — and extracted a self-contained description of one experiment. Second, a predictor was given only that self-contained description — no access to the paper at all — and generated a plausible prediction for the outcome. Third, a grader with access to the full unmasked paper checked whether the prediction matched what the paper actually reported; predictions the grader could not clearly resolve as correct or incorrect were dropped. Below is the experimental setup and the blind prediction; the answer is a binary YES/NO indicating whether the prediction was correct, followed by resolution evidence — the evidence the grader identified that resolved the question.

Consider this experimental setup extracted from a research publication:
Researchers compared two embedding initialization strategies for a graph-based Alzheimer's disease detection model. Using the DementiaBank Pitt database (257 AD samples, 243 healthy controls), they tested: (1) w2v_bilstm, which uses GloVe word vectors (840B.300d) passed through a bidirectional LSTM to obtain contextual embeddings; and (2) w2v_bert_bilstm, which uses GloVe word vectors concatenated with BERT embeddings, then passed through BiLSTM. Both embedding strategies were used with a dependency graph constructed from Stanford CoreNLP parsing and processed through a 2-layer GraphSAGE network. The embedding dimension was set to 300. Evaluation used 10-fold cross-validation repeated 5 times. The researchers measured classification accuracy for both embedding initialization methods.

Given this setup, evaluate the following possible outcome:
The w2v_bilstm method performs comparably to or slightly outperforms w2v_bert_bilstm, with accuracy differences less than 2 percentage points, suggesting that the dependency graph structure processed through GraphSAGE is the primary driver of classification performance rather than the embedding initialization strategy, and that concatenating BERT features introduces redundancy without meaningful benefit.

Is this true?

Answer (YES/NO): NO